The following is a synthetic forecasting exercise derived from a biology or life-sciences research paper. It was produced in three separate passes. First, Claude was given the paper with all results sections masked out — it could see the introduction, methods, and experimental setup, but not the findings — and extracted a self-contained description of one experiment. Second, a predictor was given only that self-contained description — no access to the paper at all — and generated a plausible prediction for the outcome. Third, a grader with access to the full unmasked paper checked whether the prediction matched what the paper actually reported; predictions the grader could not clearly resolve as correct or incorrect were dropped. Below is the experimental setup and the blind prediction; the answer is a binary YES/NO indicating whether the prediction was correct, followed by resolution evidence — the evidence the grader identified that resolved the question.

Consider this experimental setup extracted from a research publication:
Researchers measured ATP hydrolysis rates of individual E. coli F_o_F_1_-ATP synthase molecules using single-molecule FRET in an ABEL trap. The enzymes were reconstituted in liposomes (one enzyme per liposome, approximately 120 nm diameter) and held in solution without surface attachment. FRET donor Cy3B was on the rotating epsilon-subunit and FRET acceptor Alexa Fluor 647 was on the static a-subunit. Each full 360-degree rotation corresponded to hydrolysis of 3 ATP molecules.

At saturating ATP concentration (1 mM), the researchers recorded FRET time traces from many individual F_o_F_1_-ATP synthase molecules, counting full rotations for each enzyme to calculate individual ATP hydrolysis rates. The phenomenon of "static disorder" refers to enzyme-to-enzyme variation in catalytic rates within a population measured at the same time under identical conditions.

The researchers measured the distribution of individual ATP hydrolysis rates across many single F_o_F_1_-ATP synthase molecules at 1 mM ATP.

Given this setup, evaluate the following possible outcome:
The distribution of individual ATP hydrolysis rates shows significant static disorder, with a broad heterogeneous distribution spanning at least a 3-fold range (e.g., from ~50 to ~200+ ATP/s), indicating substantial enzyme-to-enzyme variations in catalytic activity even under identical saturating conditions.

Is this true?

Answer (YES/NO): YES